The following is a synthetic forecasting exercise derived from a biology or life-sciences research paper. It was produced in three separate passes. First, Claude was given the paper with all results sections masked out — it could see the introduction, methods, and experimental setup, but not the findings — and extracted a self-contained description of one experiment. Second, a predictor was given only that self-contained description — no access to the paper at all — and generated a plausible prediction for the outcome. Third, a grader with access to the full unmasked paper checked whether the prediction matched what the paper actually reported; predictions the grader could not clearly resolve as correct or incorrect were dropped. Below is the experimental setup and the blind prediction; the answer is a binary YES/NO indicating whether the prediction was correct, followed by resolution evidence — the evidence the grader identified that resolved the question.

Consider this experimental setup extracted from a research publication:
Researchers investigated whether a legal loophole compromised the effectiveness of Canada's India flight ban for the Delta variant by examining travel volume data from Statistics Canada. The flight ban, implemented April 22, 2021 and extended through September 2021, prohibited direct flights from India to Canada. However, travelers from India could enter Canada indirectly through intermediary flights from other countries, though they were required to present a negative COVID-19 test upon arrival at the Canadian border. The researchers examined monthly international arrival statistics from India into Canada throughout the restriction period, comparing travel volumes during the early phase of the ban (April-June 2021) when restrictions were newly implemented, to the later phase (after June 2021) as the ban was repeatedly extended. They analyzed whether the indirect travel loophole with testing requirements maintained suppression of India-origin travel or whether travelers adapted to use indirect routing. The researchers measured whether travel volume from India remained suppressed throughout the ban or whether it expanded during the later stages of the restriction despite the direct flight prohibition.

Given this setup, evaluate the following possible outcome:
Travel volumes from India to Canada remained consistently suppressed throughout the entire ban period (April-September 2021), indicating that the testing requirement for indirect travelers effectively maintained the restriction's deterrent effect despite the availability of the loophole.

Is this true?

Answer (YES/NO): NO